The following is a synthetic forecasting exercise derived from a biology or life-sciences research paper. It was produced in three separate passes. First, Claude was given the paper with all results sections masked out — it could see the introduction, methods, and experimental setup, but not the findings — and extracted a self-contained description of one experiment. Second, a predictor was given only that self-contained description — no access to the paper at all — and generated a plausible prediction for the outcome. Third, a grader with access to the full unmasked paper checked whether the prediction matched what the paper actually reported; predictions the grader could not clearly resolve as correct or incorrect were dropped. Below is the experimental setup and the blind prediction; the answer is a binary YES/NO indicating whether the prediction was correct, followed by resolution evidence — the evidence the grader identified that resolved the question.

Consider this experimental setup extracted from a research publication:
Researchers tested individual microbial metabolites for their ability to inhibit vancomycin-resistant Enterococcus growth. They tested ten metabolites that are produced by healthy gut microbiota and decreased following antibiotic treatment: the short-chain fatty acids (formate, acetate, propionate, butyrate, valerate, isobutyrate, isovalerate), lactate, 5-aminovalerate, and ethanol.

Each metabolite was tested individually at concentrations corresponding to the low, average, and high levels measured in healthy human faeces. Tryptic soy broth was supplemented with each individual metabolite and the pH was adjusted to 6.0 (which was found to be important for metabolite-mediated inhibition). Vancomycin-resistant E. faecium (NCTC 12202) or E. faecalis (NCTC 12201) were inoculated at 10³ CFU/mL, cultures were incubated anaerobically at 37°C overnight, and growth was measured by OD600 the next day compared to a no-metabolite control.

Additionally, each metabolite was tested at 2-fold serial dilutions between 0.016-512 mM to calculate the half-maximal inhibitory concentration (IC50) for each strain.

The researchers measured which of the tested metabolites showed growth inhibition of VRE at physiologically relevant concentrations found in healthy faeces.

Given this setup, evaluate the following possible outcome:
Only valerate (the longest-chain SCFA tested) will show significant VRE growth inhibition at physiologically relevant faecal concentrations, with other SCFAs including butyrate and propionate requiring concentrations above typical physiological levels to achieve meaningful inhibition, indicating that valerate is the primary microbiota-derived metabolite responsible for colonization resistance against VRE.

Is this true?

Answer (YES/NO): NO